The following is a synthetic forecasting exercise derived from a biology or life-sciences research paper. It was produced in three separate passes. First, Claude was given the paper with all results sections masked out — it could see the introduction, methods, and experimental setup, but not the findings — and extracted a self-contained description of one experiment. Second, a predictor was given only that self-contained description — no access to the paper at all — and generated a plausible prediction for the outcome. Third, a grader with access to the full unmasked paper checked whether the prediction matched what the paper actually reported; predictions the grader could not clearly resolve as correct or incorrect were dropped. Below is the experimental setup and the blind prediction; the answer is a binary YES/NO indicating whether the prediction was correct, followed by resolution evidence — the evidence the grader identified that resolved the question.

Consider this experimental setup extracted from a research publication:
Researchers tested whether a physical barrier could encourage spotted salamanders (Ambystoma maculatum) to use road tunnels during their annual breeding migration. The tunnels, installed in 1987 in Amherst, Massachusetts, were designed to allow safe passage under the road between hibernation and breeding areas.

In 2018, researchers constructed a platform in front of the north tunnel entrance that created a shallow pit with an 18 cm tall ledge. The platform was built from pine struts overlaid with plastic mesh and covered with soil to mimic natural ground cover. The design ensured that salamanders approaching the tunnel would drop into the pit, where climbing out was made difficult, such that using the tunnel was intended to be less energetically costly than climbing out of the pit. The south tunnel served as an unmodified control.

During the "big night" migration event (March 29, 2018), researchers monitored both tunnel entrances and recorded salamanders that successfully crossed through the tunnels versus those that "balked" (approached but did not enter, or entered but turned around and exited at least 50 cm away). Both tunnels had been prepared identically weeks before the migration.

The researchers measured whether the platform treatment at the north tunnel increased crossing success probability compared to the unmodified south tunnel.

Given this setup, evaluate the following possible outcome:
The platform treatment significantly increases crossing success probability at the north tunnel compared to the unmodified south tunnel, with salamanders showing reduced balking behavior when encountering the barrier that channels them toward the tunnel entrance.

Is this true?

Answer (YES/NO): NO